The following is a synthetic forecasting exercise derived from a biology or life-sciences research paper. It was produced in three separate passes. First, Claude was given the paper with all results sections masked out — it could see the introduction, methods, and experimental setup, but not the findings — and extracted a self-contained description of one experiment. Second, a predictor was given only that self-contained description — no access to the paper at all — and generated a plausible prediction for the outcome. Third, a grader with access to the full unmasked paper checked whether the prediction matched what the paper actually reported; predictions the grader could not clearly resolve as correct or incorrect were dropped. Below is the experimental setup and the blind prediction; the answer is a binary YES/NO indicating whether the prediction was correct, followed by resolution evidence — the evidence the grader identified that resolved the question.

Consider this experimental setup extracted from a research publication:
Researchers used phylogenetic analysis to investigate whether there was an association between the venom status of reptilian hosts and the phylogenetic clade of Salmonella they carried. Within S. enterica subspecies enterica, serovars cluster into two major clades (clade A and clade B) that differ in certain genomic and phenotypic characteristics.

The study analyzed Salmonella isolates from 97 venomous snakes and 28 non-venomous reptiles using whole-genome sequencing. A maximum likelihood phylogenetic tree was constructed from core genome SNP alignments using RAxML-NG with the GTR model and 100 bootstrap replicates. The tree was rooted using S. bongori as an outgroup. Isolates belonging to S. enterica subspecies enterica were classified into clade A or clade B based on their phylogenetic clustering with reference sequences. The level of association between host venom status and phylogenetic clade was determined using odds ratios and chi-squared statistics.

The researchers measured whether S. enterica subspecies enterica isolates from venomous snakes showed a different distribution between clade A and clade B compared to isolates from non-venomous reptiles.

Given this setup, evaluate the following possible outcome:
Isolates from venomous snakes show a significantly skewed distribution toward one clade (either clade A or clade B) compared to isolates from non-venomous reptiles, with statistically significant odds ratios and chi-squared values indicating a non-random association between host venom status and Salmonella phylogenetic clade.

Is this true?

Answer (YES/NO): NO